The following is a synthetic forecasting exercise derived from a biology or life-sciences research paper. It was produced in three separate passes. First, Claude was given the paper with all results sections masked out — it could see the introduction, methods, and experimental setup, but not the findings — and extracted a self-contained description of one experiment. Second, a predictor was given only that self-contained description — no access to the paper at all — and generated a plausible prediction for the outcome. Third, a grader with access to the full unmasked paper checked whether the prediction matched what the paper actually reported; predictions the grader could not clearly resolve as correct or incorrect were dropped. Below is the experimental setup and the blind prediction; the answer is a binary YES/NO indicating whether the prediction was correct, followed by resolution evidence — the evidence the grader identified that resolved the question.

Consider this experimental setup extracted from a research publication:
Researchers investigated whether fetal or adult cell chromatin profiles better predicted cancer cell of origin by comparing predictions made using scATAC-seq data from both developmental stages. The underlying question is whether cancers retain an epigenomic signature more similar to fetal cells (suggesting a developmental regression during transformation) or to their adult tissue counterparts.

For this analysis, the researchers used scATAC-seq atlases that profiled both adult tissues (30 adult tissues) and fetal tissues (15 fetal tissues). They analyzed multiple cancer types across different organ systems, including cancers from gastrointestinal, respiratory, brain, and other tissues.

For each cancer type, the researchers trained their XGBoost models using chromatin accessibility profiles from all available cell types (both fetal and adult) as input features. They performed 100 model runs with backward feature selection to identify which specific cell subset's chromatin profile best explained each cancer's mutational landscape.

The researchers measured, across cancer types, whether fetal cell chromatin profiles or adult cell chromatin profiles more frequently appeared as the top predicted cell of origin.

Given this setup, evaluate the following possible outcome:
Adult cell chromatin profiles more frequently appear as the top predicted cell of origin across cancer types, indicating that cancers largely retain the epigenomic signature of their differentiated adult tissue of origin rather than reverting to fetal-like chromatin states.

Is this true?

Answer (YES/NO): YES